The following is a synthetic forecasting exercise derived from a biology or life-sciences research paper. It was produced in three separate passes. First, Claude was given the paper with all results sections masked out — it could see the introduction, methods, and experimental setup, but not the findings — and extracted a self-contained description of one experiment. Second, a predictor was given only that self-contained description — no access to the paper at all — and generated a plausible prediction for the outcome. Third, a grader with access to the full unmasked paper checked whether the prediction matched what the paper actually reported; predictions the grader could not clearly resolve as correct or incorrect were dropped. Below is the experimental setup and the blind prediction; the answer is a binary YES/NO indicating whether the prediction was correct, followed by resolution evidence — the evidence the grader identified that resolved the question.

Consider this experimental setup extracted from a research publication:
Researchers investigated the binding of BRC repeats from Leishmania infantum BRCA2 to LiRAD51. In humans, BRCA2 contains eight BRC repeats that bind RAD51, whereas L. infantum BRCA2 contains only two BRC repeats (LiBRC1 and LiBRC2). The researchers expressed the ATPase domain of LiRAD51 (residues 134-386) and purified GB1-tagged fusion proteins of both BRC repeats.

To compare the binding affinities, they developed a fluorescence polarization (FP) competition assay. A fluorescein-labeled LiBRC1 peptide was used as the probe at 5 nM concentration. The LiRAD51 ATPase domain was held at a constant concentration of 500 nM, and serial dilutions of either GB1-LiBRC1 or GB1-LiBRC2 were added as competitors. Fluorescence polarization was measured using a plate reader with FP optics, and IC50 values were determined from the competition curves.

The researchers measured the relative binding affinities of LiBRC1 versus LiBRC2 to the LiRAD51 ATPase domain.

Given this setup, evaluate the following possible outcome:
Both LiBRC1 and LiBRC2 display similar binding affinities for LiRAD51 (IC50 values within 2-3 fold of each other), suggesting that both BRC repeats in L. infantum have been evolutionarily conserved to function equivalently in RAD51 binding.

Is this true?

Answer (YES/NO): NO